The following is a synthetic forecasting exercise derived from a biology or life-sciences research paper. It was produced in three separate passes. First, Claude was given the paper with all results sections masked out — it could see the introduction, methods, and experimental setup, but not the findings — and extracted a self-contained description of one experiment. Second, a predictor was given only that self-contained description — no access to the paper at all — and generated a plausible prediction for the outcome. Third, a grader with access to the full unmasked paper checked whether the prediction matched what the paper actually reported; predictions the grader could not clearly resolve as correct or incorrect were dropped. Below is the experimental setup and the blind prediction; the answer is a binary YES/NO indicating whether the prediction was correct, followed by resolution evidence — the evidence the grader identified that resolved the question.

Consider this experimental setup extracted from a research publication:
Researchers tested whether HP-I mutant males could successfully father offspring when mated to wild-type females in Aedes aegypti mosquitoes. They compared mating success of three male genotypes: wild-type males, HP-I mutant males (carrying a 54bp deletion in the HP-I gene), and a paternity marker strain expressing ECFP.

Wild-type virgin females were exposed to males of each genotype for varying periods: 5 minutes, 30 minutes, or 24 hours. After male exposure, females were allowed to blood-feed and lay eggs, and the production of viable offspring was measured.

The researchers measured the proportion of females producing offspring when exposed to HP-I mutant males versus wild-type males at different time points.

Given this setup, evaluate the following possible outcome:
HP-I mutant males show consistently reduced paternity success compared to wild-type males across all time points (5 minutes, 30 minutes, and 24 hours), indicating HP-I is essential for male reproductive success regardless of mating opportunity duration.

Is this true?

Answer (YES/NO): NO